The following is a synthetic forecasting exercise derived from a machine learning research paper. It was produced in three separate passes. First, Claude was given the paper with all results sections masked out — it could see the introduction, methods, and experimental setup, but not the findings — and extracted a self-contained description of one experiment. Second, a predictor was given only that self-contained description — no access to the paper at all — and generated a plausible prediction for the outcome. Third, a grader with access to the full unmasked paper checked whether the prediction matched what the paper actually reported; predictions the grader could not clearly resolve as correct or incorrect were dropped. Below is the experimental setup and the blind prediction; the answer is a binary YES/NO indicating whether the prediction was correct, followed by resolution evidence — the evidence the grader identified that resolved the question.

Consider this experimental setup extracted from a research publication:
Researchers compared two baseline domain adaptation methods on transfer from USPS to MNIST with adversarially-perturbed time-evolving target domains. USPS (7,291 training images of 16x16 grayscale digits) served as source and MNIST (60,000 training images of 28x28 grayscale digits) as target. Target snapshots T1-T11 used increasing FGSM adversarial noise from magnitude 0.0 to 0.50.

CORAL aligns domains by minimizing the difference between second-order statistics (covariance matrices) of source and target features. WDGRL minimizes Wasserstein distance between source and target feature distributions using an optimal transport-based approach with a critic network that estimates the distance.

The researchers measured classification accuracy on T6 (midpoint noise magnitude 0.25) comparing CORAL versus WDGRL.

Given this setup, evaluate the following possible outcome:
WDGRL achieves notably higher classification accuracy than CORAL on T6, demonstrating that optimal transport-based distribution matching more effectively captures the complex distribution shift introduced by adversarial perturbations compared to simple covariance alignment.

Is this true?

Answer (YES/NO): YES